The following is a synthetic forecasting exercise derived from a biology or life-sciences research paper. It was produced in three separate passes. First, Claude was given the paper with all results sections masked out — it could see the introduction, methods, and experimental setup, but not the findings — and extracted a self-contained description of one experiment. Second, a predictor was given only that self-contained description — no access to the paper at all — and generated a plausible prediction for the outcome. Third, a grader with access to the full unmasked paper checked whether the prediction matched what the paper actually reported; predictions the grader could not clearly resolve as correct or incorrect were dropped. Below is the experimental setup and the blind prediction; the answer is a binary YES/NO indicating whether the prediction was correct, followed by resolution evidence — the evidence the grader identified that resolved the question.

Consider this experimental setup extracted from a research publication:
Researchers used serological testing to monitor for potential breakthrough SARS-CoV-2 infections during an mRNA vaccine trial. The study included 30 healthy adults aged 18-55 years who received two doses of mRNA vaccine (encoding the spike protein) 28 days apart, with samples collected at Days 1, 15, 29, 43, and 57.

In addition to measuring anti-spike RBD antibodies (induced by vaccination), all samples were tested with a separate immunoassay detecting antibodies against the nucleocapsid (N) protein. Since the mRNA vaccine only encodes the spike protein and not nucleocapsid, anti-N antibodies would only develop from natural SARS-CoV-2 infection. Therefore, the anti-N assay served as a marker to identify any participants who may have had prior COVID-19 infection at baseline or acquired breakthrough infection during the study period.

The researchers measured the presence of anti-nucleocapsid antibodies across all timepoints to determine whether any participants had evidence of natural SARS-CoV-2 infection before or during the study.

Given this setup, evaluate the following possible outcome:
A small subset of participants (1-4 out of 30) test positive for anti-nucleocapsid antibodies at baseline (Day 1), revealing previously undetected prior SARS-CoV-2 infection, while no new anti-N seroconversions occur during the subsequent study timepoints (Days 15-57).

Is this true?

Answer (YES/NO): NO